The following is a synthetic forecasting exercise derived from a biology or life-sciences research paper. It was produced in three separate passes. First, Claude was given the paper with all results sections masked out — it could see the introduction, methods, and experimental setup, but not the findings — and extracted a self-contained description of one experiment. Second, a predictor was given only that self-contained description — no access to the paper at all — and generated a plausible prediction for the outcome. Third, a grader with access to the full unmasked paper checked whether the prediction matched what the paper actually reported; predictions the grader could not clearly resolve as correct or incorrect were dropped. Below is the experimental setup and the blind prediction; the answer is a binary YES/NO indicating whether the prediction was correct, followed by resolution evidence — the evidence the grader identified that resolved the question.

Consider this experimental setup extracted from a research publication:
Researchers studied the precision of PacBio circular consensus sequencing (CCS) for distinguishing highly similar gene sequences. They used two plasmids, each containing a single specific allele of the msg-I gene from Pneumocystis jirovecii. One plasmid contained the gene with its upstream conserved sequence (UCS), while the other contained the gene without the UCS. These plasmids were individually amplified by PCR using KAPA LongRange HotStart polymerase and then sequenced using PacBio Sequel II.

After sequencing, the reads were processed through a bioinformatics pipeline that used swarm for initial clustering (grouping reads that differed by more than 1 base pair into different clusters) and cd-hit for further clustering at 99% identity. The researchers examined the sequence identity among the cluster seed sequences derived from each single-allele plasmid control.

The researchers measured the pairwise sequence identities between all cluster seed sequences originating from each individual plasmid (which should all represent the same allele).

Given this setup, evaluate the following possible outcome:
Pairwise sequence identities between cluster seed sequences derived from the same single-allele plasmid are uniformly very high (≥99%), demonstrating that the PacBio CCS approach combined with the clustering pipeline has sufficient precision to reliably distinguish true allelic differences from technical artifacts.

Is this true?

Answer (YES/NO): YES